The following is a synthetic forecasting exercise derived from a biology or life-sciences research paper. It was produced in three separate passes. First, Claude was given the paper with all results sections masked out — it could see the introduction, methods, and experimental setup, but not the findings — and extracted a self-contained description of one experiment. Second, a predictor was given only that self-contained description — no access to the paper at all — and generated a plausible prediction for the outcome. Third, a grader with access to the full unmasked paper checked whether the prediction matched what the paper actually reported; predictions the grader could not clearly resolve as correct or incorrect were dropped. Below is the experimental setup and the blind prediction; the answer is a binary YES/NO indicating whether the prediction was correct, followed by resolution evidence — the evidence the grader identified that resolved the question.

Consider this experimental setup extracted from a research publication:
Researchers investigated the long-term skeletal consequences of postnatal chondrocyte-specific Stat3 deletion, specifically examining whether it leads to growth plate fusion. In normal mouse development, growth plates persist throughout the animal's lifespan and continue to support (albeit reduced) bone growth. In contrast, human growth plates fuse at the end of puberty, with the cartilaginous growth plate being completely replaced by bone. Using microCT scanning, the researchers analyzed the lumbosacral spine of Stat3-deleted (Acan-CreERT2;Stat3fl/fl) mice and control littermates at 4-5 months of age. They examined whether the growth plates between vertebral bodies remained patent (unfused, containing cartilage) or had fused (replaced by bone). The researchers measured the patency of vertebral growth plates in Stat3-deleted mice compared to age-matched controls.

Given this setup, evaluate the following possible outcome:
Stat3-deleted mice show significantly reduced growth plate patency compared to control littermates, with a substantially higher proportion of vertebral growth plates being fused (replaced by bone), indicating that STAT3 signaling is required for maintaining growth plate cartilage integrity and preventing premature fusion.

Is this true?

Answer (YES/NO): YES